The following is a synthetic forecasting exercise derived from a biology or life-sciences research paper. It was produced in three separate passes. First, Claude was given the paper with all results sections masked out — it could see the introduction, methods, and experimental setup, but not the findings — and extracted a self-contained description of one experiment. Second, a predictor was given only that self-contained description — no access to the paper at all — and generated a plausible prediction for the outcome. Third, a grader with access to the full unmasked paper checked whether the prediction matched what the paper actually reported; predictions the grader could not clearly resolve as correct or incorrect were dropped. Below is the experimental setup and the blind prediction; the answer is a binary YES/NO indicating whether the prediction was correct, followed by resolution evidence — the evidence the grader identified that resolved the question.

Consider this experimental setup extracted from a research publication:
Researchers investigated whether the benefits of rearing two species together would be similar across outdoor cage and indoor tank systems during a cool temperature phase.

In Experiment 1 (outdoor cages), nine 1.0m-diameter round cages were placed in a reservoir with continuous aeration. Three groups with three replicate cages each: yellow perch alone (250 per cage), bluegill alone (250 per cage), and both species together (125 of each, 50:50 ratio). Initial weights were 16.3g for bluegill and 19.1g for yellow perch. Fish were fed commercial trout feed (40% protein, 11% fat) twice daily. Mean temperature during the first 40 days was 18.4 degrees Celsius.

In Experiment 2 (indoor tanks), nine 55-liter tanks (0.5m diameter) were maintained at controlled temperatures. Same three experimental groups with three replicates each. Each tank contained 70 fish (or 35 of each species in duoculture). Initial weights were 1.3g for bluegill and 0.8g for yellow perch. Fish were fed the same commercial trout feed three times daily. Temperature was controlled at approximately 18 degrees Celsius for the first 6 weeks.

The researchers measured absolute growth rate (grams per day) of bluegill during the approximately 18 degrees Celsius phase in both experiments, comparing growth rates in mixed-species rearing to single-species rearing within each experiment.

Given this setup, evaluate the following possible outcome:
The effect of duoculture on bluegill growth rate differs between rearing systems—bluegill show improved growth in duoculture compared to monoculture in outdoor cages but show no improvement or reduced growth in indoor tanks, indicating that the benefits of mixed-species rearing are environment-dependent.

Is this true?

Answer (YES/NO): NO